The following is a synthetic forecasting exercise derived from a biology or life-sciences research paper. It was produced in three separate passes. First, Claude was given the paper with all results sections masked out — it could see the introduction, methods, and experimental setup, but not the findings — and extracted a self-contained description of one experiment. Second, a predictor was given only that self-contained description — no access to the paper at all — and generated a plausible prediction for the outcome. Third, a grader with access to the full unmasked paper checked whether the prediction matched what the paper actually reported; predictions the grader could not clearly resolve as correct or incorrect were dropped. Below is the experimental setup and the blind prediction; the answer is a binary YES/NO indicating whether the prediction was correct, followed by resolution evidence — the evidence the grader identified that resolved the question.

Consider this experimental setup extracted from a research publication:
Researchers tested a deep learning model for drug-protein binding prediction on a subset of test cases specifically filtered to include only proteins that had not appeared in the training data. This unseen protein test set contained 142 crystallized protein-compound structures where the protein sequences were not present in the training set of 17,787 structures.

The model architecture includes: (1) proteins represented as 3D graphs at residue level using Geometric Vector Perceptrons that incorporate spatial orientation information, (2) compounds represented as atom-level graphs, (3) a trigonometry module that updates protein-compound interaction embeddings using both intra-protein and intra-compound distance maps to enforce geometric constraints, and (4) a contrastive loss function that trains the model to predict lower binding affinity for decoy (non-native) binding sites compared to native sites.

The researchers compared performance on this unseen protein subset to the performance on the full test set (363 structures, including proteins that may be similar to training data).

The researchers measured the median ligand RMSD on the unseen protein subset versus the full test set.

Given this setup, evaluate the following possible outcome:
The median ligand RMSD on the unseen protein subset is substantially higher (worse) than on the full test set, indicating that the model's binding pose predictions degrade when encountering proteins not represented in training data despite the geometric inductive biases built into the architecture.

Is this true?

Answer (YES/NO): NO